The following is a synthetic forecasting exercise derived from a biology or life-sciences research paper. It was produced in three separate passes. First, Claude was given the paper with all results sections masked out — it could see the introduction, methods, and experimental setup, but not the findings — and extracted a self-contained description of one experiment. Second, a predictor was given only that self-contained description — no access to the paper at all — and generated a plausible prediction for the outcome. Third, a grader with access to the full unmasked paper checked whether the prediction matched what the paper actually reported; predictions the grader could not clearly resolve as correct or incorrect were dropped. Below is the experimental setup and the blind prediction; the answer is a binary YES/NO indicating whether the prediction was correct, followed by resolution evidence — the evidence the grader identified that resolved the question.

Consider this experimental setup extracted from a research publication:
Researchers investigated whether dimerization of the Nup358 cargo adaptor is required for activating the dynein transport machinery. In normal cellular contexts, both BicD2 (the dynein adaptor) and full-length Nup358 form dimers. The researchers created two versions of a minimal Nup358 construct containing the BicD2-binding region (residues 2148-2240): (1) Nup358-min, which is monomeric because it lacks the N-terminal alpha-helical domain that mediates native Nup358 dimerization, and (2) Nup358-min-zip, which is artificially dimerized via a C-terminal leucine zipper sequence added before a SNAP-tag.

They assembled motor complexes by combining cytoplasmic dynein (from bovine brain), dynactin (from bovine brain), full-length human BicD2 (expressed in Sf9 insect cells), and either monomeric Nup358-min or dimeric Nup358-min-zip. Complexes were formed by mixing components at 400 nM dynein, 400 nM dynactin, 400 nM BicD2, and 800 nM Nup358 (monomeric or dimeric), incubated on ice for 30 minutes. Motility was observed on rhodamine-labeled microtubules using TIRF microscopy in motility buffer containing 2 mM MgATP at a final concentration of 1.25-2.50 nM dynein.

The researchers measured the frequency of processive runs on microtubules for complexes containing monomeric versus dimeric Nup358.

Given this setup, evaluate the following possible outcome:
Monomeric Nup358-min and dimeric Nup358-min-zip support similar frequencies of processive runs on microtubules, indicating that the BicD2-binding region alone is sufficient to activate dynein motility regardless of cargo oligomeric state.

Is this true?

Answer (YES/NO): NO